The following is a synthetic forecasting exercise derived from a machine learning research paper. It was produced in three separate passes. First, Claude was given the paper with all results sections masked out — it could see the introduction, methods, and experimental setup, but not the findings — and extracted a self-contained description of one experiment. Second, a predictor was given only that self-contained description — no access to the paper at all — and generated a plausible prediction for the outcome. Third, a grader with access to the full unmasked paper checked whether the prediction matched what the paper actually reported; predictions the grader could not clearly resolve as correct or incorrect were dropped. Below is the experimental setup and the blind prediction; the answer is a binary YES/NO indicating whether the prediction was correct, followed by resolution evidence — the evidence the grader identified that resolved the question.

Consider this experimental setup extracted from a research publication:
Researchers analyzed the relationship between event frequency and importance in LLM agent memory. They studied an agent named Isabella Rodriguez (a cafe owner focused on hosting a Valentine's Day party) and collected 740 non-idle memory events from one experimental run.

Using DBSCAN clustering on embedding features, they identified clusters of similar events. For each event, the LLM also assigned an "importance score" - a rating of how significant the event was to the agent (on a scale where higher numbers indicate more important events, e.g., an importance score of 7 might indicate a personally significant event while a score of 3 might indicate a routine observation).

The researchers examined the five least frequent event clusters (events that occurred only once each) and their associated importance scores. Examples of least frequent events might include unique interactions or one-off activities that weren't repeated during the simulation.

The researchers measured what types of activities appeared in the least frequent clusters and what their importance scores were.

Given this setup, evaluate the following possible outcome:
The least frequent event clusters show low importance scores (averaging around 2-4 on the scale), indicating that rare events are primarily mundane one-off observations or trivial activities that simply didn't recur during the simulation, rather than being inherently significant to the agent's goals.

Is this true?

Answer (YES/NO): NO